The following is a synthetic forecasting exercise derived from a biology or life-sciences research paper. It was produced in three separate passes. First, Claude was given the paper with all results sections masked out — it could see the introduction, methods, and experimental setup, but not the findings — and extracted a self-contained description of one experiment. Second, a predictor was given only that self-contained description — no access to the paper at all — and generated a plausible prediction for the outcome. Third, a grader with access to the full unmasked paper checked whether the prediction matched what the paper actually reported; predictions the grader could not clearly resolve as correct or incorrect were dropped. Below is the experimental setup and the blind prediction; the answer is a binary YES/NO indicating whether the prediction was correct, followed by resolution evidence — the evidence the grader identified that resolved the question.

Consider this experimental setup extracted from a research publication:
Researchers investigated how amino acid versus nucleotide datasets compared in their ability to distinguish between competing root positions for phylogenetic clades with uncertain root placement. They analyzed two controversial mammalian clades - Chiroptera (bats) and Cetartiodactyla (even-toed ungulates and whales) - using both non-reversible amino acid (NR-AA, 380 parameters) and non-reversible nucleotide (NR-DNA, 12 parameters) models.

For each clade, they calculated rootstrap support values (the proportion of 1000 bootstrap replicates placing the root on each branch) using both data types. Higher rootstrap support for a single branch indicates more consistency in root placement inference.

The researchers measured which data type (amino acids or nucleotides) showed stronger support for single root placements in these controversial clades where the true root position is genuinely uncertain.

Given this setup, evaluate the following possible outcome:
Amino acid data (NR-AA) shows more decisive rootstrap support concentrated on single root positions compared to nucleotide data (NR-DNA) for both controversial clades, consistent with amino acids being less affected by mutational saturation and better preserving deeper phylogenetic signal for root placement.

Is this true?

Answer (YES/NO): NO